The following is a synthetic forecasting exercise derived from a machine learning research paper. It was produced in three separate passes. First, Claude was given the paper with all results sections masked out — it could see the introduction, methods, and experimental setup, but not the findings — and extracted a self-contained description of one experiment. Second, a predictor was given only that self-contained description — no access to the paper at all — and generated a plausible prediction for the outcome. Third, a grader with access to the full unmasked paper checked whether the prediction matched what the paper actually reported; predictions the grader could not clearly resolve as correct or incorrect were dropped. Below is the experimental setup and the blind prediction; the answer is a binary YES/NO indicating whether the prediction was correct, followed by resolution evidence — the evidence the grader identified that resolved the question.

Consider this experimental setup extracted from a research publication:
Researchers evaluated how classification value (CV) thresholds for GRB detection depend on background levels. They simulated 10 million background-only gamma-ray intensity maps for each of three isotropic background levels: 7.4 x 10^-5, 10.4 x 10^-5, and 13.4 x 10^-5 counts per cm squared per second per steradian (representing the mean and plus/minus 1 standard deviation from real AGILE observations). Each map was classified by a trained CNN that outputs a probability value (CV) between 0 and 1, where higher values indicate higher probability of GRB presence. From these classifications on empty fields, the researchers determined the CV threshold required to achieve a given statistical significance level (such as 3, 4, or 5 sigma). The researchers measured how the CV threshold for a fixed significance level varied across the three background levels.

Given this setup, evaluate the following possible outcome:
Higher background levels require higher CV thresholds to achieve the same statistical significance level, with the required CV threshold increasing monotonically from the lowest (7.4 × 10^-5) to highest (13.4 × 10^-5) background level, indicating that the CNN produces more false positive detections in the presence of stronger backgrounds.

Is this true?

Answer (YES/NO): YES